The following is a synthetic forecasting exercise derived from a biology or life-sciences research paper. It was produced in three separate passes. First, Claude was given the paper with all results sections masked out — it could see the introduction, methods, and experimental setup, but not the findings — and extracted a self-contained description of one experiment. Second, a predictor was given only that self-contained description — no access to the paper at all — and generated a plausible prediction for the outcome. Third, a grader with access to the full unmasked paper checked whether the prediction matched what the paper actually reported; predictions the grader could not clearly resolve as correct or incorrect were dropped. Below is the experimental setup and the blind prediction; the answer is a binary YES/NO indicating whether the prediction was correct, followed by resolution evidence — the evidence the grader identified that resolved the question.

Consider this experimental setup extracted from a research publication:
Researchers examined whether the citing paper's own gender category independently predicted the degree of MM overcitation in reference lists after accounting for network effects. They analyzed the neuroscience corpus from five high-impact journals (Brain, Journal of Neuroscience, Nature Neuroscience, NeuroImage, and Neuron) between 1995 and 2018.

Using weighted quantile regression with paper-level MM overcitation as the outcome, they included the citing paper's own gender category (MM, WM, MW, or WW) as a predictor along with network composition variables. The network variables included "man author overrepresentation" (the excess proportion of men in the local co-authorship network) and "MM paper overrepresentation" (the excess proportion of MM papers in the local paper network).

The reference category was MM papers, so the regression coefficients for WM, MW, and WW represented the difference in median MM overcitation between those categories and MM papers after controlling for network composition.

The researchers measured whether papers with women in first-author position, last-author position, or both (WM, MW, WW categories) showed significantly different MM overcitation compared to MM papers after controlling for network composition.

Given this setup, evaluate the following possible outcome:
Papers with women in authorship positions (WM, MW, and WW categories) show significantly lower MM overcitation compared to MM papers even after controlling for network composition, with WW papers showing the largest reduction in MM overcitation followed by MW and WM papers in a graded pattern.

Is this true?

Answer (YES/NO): YES